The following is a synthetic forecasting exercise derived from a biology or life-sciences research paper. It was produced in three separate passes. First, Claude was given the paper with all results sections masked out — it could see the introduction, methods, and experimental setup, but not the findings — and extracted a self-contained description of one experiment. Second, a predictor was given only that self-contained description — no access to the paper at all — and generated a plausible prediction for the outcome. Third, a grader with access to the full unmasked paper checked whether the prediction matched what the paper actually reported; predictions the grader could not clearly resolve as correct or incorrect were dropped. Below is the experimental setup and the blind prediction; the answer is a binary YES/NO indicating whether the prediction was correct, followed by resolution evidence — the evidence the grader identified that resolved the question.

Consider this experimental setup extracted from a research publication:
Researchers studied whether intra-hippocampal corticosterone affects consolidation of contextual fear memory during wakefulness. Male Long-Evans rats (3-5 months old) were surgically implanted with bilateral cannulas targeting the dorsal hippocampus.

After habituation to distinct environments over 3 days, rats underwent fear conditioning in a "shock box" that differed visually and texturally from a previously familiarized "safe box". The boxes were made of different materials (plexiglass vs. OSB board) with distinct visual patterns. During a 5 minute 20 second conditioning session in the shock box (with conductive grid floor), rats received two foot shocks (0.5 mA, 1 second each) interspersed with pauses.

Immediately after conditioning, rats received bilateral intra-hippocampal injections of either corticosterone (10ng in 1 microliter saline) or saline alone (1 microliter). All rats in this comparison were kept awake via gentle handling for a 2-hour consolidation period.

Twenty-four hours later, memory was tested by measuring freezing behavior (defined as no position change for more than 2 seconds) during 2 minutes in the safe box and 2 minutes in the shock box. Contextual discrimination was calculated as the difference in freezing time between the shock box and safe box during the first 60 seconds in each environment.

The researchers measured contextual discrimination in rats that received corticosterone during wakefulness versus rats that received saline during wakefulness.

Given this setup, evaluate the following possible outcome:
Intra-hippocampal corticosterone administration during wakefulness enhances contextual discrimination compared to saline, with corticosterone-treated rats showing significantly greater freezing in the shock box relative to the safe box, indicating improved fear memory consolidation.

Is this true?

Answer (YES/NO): NO